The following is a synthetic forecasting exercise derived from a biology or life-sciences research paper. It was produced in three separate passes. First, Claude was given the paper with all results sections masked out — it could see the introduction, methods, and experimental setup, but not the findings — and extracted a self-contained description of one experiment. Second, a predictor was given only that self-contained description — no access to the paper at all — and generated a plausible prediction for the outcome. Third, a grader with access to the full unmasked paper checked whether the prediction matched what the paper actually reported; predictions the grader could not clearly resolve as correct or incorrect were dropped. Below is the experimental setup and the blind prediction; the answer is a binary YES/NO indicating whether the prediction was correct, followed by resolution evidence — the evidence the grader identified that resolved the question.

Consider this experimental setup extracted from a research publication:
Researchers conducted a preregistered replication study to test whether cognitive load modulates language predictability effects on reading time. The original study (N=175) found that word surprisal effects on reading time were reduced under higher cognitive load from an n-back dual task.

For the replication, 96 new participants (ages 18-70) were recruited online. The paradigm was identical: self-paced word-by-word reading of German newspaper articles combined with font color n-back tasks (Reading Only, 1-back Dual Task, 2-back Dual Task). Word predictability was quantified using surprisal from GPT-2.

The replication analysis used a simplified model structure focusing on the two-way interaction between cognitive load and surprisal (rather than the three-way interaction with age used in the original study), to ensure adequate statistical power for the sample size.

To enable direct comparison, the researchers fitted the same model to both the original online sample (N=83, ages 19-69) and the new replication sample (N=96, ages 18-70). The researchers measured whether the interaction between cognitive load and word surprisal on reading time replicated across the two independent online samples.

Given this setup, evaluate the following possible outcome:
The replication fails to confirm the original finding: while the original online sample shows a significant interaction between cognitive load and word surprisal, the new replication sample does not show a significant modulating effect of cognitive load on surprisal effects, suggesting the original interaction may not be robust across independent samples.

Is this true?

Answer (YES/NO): NO